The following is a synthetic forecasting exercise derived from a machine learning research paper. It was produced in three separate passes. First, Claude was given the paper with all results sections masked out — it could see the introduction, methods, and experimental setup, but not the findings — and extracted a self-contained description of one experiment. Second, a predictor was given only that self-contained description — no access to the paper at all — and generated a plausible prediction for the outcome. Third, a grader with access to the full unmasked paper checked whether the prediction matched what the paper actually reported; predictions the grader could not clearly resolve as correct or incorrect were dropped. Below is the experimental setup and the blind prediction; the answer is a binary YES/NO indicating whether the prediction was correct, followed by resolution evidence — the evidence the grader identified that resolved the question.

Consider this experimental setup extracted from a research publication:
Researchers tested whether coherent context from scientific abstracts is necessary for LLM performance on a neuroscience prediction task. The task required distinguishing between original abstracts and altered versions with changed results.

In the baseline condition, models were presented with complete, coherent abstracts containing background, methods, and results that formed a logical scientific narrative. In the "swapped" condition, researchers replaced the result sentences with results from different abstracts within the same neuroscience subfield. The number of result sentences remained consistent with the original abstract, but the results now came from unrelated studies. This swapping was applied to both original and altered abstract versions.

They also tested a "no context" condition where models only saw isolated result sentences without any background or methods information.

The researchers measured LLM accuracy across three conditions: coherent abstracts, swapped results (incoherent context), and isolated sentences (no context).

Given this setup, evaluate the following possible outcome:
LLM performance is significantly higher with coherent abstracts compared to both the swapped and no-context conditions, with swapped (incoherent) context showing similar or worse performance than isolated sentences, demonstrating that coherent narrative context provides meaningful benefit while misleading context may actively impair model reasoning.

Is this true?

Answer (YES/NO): NO